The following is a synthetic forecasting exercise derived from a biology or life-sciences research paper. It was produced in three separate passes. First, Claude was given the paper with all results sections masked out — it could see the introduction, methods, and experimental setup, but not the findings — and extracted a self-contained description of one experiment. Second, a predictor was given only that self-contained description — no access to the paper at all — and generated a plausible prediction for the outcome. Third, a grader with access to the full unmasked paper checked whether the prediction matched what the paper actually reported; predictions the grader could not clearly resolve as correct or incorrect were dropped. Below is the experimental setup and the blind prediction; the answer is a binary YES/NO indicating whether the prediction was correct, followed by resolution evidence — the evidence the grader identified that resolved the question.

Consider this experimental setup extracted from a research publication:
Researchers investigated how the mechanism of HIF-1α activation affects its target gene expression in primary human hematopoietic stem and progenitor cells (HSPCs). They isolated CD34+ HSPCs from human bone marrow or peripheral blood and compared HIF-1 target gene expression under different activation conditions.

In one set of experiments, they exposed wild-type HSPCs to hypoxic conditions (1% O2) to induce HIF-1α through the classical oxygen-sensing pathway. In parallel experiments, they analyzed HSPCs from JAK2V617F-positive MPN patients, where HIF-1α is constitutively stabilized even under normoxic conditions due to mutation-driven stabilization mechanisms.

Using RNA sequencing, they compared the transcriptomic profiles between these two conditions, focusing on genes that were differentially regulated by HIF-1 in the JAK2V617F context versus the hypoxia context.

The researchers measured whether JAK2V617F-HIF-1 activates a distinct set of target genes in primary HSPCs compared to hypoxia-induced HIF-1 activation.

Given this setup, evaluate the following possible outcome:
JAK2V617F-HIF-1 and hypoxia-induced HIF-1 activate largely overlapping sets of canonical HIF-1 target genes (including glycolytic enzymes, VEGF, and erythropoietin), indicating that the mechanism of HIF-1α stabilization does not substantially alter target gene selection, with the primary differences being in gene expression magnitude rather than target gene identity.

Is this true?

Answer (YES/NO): NO